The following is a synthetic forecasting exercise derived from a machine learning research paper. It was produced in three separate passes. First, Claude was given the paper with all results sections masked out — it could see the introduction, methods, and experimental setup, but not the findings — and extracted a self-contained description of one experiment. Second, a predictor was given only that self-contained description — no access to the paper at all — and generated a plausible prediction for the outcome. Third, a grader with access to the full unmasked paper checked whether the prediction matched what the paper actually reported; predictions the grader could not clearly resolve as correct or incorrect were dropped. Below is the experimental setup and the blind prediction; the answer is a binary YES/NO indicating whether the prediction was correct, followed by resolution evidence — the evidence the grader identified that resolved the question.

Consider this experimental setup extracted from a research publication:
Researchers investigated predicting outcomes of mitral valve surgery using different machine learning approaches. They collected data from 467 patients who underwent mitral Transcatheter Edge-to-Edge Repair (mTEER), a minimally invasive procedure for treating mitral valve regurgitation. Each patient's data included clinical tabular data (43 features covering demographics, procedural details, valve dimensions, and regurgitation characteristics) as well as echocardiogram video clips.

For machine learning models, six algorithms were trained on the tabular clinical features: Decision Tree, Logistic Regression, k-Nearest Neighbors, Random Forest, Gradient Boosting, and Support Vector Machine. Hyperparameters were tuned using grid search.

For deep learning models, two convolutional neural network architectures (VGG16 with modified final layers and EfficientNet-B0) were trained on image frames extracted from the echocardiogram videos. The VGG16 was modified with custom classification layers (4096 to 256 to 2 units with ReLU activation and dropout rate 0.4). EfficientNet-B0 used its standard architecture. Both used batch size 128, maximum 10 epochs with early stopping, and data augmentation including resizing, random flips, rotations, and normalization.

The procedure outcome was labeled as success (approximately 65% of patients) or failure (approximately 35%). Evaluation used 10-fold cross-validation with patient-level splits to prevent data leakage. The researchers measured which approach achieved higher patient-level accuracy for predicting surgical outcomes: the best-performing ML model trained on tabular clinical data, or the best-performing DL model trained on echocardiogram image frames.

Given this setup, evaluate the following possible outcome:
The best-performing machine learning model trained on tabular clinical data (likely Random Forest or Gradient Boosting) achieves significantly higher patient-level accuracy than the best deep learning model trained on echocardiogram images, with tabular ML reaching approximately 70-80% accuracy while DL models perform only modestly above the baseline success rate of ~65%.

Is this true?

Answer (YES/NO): NO